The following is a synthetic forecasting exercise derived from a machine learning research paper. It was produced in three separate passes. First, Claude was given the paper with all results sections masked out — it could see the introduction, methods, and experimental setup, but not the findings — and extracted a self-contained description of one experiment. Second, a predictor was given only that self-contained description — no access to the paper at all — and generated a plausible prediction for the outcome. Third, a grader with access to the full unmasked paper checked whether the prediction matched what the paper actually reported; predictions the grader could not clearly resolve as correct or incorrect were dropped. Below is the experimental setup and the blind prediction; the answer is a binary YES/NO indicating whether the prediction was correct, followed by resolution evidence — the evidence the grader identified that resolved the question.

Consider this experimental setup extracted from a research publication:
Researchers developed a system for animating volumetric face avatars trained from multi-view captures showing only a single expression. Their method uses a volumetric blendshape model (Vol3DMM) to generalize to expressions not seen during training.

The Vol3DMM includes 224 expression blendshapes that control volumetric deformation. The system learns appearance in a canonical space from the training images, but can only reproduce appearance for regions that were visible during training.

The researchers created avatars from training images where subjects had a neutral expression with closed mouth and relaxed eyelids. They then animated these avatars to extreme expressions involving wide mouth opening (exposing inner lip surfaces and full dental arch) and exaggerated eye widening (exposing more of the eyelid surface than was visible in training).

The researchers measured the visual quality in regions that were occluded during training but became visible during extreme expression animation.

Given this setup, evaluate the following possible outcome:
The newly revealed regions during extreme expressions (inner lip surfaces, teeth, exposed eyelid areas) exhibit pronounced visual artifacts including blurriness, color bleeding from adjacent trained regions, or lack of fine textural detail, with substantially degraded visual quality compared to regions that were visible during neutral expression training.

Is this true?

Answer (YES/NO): YES